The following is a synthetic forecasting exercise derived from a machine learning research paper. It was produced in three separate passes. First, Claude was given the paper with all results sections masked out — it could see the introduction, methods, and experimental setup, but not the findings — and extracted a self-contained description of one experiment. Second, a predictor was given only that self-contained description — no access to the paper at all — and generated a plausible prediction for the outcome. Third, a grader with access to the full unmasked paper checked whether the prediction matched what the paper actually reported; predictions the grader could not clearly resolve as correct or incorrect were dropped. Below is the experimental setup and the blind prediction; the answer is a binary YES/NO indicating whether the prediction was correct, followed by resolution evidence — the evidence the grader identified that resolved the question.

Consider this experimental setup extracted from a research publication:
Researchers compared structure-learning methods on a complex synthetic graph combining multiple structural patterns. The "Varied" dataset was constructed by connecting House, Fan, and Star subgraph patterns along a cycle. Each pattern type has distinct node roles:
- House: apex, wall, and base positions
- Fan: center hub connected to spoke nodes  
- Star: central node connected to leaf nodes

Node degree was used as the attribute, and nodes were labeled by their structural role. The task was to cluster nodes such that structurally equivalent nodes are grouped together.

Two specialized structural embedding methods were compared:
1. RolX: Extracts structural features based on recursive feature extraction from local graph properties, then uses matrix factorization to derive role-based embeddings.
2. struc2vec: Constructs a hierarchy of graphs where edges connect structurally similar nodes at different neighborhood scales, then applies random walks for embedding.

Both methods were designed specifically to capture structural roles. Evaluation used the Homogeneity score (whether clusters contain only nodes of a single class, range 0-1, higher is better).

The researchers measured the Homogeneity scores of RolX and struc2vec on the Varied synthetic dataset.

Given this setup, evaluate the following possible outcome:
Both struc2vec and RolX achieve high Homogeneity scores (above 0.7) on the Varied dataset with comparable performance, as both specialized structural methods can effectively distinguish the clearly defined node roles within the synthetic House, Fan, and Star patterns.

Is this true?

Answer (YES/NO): NO